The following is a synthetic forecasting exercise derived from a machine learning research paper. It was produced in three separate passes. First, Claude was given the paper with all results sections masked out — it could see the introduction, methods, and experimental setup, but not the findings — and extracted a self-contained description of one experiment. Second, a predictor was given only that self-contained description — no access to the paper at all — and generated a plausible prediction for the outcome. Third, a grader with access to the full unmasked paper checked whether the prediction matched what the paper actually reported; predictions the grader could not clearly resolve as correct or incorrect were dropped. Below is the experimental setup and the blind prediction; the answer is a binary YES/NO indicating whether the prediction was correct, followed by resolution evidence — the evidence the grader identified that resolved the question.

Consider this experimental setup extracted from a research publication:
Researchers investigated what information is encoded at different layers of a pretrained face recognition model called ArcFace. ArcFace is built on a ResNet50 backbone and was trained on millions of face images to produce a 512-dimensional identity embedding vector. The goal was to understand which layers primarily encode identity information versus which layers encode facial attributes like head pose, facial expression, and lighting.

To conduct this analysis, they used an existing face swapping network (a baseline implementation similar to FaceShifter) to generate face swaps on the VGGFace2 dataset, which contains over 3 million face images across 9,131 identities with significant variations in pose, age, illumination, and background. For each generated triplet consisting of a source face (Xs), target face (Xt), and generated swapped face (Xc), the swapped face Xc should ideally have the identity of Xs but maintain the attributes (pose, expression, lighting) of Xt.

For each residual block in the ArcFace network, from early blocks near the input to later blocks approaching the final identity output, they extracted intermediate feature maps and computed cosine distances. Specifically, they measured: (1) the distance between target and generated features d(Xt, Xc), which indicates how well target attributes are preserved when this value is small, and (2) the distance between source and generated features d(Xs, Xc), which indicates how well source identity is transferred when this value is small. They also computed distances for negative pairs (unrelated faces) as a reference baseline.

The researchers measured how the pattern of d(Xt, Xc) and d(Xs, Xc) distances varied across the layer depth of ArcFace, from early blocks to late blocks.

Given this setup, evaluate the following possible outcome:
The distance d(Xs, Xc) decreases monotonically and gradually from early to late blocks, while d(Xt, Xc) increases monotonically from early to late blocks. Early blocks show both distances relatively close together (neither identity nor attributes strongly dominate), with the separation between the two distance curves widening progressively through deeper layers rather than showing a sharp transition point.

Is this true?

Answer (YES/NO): NO